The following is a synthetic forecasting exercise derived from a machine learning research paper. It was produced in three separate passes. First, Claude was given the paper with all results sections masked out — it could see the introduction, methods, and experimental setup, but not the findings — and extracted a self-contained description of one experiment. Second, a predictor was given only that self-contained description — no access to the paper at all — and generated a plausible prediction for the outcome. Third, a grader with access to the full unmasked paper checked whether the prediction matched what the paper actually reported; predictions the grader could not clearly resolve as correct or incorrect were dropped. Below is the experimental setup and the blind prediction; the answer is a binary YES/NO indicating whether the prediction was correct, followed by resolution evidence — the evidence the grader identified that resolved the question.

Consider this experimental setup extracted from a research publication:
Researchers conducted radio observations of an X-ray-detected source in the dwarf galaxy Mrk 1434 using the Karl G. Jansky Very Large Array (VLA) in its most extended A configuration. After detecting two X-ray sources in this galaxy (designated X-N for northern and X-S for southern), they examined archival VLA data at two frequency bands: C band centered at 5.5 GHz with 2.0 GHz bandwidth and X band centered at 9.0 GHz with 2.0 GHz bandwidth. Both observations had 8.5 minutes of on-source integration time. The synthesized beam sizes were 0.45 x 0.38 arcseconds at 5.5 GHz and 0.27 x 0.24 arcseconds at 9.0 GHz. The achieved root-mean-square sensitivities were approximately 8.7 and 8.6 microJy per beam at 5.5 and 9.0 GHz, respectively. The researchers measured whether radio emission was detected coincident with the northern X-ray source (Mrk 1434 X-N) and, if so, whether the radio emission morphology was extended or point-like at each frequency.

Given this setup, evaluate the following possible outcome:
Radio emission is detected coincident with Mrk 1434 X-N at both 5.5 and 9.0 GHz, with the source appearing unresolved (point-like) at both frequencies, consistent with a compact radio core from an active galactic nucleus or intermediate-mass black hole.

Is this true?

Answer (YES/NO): NO